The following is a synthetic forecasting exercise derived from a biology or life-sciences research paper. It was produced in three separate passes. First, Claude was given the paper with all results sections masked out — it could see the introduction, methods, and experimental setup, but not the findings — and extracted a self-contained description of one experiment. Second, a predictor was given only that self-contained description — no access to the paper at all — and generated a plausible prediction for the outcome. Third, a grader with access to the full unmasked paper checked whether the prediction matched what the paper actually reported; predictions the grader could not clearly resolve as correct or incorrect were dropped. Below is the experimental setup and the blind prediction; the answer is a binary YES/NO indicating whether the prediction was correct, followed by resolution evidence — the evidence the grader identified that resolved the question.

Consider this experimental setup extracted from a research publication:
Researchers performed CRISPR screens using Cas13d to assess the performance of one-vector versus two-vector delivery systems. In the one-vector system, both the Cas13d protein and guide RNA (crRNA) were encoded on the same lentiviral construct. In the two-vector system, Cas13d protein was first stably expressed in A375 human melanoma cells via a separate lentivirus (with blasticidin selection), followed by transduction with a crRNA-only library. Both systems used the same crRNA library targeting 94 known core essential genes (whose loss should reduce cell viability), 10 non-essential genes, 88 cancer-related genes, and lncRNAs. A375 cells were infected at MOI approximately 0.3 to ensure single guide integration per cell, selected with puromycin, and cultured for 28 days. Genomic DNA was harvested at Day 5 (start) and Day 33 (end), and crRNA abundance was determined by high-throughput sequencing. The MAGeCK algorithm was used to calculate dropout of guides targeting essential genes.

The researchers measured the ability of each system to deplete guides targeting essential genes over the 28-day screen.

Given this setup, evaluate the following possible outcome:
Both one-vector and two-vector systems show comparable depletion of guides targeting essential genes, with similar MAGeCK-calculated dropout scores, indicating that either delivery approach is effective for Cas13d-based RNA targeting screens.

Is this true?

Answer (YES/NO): NO